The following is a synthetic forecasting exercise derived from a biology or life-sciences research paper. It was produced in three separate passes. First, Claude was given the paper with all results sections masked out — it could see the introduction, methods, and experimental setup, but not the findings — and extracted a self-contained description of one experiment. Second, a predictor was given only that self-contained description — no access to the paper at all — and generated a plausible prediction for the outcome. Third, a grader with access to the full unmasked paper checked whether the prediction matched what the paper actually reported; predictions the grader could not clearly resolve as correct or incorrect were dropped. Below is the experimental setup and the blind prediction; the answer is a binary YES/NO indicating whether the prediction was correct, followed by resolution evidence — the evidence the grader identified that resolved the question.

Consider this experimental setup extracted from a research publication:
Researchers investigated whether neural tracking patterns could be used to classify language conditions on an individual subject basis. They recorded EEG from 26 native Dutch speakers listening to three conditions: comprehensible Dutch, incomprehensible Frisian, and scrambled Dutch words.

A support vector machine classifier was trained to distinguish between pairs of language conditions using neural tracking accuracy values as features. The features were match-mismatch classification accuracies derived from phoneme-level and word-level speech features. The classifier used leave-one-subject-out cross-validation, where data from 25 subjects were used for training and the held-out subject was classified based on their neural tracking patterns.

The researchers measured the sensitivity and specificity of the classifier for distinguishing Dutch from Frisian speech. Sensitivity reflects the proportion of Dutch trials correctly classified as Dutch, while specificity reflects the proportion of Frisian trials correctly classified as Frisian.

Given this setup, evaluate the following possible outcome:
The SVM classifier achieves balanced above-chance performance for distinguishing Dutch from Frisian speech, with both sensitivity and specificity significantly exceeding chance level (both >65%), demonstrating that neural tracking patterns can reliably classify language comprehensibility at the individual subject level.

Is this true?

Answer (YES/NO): NO